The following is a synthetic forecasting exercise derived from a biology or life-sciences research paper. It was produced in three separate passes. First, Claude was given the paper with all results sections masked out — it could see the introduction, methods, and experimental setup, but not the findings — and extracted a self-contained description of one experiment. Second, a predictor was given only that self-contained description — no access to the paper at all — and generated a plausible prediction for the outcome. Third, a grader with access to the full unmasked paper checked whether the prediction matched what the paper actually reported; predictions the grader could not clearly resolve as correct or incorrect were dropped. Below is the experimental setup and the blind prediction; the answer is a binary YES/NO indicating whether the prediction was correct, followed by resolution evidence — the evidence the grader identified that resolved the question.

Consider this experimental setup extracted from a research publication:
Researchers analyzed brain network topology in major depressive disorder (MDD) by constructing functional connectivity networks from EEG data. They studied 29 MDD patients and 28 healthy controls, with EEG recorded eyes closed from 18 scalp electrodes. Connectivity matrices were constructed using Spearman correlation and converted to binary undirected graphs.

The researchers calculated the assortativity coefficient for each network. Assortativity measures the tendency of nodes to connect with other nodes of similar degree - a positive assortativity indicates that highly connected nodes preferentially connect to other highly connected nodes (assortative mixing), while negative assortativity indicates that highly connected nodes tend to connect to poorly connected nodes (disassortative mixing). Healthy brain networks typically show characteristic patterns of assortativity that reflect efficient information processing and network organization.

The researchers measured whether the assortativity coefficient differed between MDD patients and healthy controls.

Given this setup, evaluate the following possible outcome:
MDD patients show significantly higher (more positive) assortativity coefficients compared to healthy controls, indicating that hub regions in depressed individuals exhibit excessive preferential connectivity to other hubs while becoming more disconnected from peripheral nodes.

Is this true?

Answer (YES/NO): YES